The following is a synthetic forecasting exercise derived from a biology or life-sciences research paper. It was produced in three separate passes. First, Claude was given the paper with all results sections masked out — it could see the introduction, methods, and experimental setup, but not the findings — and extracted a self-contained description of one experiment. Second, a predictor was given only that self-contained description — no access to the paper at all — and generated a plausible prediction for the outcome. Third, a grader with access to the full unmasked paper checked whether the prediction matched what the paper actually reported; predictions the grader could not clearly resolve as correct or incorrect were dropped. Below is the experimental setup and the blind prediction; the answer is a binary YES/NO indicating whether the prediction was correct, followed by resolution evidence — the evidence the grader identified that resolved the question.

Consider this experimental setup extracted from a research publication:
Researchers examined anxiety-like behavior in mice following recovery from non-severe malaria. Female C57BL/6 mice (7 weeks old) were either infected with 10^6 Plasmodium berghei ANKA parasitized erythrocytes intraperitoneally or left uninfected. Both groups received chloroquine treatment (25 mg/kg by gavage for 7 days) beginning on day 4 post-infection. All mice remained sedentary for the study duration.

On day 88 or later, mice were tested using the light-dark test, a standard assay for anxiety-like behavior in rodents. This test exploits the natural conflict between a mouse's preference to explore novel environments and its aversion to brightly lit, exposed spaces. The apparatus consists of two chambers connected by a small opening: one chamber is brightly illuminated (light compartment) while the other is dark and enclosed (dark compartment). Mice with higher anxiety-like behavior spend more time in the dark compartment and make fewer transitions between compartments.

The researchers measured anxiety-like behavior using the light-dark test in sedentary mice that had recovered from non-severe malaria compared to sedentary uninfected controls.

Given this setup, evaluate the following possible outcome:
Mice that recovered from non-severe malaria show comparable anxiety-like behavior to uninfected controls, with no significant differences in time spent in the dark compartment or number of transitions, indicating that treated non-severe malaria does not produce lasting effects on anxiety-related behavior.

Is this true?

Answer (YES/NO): NO